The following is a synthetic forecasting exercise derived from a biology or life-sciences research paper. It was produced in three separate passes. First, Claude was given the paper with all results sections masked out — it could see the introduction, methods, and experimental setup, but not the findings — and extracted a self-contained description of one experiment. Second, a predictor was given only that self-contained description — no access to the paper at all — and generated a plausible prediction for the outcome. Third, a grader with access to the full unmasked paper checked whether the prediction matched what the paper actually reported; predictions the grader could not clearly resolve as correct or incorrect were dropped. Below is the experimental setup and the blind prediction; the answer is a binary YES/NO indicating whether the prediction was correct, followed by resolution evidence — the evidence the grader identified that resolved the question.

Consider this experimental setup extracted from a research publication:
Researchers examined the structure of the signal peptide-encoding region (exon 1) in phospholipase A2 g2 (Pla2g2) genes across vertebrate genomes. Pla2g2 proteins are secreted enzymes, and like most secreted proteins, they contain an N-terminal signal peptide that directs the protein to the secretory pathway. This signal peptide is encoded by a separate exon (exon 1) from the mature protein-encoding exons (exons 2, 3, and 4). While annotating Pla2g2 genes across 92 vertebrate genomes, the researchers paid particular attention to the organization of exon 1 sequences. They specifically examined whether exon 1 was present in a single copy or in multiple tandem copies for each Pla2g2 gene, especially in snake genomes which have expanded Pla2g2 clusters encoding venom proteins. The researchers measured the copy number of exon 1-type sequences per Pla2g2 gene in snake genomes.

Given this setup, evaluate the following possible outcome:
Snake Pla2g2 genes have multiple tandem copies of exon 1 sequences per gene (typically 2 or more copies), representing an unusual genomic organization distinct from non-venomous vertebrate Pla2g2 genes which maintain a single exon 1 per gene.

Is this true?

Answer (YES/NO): YES